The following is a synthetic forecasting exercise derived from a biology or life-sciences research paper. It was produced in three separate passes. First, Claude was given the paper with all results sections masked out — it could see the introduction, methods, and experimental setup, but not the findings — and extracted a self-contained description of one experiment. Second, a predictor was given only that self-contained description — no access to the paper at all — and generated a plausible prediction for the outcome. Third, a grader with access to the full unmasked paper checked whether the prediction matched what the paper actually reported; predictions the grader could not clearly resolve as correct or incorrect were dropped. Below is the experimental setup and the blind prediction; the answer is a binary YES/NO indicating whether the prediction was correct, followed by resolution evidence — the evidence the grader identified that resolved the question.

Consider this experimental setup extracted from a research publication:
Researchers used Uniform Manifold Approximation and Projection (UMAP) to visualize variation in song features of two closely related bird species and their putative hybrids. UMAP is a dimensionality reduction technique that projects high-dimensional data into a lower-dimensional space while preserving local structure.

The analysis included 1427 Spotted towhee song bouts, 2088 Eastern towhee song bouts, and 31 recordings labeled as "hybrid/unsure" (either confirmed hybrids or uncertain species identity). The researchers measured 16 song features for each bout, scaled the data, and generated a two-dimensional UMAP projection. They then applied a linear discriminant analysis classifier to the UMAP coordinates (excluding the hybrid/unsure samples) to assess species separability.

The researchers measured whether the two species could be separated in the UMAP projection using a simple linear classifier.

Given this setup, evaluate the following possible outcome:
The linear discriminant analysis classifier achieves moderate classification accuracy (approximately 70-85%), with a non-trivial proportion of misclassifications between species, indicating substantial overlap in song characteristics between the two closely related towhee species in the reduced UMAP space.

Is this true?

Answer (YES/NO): YES